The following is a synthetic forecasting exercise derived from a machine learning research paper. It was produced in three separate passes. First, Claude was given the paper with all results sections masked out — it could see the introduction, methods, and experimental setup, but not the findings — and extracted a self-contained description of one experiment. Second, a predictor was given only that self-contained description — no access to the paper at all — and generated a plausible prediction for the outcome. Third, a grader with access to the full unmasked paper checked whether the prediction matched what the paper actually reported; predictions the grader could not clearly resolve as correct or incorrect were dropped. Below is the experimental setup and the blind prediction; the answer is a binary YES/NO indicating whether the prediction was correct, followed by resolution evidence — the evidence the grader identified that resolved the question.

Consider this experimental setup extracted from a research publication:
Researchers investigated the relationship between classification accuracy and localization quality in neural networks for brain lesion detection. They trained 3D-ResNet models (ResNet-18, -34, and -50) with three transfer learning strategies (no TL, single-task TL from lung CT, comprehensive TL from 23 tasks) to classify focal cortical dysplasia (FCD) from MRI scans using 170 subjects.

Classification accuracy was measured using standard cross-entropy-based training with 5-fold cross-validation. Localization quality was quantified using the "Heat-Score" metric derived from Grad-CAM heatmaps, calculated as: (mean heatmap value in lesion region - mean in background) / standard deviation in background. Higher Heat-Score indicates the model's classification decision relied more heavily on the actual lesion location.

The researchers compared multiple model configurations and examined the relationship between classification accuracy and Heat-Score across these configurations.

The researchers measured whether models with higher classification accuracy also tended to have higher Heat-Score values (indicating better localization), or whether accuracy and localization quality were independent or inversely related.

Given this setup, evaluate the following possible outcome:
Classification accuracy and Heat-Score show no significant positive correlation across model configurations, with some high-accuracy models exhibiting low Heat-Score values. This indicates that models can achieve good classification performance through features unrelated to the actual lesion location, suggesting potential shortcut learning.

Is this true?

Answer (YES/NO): NO